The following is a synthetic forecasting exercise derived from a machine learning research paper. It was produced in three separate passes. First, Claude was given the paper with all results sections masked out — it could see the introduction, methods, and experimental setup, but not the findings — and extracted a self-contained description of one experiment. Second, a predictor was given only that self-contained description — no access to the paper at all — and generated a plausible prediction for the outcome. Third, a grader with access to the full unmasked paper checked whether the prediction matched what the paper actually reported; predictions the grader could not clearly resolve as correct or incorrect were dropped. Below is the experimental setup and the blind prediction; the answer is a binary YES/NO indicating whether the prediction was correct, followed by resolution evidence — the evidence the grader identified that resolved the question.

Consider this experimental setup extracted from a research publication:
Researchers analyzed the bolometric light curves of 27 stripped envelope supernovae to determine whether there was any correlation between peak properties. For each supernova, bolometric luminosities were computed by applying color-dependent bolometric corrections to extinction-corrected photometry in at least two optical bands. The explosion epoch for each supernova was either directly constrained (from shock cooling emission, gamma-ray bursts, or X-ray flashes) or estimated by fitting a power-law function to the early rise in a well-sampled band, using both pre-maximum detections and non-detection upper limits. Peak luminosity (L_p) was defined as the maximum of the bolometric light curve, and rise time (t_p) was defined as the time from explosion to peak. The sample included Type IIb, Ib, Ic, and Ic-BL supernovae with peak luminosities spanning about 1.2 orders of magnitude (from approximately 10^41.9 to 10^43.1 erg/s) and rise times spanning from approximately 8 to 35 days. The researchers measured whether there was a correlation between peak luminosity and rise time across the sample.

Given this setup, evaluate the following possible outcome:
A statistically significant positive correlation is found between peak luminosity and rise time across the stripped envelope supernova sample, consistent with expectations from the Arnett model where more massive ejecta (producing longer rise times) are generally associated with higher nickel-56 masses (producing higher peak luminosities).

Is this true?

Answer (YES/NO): NO